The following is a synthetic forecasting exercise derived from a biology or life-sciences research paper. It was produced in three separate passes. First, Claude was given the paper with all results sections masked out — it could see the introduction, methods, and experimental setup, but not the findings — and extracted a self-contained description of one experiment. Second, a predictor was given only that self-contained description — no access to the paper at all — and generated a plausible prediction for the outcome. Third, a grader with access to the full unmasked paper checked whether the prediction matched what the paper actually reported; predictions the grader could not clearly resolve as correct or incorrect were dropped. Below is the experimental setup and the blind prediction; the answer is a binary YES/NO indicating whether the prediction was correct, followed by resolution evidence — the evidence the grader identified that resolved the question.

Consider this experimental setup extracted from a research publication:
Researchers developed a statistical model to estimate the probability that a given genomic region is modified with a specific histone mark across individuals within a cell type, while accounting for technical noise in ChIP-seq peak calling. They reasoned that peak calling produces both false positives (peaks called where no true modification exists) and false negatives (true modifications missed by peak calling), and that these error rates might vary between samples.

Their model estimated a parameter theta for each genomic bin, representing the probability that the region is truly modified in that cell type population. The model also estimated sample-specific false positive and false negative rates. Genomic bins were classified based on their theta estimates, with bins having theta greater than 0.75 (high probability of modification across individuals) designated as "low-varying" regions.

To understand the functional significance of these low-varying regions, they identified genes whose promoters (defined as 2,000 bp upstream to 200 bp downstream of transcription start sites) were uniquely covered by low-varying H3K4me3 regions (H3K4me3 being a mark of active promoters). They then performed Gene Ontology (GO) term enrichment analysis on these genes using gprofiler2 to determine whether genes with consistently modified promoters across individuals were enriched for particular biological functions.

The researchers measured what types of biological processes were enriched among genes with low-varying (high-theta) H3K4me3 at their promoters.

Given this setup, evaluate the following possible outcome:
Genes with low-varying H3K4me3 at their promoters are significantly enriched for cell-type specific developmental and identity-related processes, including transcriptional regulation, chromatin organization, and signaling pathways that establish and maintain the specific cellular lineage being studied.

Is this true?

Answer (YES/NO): NO